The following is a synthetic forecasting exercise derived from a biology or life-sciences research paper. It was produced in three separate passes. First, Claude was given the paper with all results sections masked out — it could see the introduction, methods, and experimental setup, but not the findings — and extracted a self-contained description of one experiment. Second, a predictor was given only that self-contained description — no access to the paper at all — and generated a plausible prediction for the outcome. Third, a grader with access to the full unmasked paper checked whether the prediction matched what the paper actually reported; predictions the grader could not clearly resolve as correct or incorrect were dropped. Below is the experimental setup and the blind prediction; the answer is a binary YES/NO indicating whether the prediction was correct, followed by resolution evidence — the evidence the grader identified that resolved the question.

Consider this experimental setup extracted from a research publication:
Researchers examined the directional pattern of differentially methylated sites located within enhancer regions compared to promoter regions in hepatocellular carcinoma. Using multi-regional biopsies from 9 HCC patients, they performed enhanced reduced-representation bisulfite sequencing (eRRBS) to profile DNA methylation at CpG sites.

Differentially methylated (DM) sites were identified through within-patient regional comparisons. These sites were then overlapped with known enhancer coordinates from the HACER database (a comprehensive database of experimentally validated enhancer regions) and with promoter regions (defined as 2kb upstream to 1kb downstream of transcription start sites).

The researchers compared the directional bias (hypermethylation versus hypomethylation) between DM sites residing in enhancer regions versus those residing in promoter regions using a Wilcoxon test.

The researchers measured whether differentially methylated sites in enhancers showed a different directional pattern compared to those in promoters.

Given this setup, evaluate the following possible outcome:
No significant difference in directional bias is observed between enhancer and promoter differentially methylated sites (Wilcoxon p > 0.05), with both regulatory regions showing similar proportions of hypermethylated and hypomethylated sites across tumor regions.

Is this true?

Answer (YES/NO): NO